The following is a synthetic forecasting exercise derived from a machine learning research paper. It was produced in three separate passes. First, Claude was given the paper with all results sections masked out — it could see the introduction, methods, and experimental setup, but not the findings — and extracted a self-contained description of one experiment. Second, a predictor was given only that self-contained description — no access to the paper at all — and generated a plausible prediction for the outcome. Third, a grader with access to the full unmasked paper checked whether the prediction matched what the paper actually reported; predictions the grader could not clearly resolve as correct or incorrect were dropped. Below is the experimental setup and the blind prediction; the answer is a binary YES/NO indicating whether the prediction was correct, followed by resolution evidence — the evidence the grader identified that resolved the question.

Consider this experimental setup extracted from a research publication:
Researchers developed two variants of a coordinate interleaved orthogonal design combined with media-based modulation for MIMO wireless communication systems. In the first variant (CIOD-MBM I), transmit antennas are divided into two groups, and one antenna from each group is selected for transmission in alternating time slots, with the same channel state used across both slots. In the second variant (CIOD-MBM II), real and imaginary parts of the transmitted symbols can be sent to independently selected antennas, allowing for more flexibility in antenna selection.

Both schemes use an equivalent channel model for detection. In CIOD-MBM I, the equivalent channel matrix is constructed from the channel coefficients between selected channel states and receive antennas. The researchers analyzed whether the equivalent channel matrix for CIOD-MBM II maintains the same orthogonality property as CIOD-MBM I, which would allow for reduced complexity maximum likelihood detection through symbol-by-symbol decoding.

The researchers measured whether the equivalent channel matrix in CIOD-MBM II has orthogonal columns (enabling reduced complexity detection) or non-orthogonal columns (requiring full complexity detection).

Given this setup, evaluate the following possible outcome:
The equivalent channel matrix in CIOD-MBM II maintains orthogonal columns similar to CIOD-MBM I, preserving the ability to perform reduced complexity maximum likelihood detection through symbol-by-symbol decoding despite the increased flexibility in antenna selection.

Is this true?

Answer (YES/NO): NO